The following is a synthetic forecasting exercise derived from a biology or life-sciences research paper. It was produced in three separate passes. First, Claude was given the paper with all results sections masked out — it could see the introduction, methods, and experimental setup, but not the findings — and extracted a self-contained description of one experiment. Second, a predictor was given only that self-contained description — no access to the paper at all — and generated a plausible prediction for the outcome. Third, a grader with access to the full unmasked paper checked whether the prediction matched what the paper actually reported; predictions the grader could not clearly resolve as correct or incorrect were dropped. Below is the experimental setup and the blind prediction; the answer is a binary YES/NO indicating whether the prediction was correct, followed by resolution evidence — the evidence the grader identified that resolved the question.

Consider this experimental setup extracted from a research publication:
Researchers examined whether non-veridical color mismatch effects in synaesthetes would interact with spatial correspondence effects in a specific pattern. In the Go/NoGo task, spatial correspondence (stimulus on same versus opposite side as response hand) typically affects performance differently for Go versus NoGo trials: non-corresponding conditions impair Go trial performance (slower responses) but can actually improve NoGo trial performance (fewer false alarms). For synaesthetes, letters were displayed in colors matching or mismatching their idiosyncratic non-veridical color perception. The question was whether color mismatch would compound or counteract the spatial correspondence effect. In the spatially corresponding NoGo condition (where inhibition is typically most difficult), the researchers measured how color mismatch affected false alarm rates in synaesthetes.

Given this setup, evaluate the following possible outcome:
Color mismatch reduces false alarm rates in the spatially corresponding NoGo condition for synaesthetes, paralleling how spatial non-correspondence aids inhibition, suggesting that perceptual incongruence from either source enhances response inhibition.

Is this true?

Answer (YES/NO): NO